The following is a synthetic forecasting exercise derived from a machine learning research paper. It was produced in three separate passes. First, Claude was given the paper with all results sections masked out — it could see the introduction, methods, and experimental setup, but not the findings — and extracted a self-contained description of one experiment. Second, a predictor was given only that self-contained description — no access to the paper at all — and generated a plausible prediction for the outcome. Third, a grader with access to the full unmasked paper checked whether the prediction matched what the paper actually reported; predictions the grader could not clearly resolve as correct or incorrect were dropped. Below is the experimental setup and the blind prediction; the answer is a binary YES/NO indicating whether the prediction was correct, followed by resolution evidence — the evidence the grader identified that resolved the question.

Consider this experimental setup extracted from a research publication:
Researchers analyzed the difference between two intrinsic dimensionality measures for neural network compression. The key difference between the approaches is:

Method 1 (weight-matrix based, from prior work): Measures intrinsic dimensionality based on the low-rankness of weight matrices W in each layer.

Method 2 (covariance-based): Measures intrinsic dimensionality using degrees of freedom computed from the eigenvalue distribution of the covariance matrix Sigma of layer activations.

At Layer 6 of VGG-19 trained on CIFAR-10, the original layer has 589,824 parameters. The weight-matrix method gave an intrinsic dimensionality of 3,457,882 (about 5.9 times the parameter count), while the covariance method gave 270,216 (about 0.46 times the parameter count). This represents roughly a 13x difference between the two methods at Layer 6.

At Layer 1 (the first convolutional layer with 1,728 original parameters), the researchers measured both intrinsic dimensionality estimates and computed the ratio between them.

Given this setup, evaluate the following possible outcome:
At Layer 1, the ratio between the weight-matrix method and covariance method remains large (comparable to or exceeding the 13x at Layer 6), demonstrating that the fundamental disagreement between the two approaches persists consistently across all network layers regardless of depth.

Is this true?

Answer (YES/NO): NO